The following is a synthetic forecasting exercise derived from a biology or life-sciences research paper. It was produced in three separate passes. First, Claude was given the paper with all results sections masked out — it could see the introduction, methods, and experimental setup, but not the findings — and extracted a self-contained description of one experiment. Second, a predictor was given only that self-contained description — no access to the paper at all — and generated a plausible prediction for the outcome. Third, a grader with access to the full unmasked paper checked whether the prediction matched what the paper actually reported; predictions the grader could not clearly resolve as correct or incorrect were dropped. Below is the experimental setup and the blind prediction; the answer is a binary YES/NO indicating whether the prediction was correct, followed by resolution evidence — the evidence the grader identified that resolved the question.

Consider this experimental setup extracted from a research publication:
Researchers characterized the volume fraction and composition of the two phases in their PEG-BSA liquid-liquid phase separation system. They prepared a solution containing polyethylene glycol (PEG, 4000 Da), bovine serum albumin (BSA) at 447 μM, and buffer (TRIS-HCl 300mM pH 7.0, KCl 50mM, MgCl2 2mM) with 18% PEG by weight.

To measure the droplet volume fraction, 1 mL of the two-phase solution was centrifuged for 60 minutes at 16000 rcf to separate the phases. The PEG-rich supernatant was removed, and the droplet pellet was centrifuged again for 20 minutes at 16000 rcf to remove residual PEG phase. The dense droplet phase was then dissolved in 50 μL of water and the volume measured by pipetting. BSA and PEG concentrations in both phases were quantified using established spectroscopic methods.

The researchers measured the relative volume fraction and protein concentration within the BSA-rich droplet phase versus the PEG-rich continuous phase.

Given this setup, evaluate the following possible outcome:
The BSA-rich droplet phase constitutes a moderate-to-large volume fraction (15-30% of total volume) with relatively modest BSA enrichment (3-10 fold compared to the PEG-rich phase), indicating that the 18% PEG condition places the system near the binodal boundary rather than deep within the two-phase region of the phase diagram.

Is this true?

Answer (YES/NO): NO